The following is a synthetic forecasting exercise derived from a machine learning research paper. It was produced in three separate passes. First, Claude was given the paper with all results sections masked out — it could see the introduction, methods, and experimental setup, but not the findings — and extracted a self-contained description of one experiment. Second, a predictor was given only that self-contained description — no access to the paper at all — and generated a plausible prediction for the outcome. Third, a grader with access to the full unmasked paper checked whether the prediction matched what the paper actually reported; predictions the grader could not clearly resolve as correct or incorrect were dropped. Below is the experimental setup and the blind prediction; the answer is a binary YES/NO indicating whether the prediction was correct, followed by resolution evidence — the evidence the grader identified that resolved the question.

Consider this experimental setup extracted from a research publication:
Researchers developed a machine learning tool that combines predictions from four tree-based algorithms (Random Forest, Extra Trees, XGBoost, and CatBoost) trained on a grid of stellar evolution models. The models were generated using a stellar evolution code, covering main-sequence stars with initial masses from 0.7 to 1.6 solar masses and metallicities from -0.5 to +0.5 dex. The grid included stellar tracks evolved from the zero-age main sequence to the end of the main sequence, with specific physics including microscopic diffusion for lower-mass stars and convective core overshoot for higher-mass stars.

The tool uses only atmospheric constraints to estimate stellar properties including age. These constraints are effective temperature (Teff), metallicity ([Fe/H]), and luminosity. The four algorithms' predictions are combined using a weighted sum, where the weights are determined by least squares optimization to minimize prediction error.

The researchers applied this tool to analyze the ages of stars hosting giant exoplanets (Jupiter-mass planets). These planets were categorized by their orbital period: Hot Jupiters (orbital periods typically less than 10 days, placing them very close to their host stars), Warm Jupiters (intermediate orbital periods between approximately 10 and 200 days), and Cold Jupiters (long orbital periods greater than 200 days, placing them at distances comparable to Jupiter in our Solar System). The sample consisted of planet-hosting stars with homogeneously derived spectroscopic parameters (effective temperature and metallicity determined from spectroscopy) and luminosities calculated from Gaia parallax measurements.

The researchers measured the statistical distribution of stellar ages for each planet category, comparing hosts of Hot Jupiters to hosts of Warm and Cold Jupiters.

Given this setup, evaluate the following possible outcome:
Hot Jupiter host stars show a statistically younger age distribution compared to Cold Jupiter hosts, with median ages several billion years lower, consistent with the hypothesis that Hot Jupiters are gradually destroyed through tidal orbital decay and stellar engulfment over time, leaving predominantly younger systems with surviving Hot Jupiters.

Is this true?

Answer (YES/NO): NO